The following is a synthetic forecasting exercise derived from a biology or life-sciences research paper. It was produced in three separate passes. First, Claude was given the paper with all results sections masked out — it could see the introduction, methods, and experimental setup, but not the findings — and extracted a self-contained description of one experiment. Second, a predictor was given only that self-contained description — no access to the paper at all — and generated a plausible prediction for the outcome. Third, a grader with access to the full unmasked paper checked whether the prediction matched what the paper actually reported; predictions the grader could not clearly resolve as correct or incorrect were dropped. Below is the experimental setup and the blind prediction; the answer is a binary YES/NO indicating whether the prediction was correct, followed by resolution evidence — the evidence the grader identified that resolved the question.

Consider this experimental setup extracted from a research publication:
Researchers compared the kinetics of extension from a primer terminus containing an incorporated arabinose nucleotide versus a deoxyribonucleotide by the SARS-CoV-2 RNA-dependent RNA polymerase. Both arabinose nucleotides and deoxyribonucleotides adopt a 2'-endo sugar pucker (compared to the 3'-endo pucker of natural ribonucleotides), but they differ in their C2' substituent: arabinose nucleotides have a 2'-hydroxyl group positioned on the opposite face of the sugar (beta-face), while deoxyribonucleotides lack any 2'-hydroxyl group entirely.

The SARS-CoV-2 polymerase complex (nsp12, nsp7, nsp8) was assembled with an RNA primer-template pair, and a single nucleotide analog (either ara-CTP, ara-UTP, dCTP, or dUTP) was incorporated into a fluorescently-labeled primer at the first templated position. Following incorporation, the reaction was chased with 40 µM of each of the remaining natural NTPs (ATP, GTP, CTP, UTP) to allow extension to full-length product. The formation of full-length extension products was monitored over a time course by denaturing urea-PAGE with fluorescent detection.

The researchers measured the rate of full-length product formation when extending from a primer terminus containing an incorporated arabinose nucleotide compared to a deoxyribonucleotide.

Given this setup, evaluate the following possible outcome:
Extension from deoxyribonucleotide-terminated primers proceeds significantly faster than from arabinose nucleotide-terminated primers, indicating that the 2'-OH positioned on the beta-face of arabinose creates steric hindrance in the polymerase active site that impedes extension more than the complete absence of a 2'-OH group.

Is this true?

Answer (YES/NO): NO